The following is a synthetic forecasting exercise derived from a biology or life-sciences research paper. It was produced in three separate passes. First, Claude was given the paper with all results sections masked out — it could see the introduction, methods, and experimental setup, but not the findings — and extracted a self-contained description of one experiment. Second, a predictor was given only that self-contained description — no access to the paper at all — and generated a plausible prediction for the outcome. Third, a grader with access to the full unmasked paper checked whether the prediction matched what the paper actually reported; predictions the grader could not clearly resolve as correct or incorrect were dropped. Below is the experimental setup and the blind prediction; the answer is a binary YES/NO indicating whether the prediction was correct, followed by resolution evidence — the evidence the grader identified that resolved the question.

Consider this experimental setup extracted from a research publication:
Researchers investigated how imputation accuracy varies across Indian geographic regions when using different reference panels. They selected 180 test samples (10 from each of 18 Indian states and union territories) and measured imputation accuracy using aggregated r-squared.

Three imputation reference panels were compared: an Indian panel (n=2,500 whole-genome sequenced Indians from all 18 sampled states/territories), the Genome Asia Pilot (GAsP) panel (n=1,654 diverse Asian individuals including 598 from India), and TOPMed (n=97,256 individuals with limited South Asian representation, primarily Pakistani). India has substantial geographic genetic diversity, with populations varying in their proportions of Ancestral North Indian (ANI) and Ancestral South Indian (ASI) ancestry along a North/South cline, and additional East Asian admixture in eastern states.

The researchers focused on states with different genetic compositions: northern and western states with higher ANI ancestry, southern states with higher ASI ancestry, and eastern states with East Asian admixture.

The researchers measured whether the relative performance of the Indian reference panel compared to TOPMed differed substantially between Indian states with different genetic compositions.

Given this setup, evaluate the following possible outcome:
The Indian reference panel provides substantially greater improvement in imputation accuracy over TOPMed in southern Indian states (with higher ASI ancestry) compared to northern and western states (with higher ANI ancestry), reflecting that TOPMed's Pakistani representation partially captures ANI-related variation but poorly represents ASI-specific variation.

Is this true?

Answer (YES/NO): YES